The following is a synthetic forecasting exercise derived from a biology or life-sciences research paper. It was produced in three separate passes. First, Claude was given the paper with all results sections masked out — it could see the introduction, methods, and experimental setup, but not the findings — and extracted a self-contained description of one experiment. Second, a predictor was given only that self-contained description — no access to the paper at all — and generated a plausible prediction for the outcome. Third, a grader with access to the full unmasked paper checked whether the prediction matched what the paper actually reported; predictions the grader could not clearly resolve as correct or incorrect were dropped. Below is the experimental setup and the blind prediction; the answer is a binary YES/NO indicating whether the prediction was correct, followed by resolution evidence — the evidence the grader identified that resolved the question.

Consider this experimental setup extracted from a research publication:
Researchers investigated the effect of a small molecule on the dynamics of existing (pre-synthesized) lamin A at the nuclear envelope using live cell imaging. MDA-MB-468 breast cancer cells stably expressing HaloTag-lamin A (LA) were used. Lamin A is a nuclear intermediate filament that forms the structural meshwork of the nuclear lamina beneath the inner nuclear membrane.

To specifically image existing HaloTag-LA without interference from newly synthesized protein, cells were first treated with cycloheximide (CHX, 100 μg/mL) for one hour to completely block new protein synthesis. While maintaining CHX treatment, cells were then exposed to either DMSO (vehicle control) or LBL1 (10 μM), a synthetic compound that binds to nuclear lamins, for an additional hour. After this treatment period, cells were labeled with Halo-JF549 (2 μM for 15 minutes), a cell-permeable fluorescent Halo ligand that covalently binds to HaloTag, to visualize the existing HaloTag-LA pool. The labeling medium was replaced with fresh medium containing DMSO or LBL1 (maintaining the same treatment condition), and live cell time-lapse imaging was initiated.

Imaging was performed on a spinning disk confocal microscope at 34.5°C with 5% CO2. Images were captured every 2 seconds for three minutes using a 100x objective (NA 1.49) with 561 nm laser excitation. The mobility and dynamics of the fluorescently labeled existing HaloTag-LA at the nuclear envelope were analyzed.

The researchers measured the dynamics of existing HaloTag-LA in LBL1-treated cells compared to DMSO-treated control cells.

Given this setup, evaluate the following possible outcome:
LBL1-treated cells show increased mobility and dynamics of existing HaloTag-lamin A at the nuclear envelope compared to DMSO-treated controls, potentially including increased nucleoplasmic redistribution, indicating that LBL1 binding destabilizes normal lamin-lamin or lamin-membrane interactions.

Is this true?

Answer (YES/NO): NO